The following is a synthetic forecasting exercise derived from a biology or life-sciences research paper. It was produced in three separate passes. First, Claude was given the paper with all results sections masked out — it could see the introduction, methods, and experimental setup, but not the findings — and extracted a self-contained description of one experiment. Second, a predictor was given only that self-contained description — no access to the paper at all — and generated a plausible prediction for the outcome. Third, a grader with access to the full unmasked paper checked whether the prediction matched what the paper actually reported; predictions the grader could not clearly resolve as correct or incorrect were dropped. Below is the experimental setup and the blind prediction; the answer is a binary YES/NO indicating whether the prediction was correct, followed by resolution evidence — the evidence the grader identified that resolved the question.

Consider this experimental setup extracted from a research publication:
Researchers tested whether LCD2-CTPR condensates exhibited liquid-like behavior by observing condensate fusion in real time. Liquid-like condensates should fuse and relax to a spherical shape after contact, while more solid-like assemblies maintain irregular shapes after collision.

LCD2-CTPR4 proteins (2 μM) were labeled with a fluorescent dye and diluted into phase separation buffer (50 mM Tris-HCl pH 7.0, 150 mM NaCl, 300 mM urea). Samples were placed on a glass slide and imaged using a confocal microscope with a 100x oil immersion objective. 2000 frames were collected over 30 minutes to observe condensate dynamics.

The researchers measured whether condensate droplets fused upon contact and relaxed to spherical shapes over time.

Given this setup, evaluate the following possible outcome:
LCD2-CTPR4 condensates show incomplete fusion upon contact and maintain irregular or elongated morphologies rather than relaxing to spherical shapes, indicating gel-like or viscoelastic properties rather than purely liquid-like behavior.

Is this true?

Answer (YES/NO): NO